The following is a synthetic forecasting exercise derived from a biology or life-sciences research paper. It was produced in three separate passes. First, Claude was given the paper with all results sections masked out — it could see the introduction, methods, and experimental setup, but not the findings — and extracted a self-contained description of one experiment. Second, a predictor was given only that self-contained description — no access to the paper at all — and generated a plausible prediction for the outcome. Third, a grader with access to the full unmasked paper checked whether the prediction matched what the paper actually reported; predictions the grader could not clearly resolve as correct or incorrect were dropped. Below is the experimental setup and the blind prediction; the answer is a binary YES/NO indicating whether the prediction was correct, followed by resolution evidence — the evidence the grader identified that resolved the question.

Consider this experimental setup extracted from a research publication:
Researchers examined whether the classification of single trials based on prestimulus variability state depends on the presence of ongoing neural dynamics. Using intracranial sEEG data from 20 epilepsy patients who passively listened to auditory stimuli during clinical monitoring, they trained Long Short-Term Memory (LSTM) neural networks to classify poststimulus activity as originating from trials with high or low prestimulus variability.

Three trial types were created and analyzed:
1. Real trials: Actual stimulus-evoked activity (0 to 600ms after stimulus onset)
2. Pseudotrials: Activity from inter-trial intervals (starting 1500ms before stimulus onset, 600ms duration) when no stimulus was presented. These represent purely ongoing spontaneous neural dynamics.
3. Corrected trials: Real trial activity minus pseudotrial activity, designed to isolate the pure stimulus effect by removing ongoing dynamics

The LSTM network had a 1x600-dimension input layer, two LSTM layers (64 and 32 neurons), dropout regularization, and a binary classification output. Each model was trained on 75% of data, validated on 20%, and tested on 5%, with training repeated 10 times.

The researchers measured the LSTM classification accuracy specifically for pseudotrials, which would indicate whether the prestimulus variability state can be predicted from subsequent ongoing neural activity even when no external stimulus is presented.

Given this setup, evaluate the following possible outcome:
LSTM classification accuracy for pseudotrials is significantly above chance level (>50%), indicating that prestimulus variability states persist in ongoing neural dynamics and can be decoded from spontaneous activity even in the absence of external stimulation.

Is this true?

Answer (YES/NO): YES